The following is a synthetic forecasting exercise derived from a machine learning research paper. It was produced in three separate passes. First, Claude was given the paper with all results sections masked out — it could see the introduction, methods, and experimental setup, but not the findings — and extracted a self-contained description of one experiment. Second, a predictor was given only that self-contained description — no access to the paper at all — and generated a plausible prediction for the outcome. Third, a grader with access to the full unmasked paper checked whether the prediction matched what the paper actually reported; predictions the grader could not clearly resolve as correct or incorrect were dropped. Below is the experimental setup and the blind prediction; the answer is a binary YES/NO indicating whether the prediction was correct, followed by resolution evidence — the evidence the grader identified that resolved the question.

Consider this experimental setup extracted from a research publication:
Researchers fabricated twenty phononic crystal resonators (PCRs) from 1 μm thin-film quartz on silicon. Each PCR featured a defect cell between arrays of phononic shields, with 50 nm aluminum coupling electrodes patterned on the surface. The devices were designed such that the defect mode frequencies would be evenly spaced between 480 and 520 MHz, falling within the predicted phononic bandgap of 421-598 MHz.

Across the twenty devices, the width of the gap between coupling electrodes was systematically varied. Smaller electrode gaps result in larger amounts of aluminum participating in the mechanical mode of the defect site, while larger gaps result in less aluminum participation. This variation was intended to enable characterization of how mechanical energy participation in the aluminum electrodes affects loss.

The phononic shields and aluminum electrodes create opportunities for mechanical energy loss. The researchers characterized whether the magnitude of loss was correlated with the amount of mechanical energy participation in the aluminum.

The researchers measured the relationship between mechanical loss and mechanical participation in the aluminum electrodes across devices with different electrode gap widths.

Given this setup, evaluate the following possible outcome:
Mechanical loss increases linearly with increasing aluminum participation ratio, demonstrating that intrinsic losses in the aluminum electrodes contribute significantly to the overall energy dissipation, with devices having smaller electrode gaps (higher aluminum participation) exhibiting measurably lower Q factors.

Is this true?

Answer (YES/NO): YES